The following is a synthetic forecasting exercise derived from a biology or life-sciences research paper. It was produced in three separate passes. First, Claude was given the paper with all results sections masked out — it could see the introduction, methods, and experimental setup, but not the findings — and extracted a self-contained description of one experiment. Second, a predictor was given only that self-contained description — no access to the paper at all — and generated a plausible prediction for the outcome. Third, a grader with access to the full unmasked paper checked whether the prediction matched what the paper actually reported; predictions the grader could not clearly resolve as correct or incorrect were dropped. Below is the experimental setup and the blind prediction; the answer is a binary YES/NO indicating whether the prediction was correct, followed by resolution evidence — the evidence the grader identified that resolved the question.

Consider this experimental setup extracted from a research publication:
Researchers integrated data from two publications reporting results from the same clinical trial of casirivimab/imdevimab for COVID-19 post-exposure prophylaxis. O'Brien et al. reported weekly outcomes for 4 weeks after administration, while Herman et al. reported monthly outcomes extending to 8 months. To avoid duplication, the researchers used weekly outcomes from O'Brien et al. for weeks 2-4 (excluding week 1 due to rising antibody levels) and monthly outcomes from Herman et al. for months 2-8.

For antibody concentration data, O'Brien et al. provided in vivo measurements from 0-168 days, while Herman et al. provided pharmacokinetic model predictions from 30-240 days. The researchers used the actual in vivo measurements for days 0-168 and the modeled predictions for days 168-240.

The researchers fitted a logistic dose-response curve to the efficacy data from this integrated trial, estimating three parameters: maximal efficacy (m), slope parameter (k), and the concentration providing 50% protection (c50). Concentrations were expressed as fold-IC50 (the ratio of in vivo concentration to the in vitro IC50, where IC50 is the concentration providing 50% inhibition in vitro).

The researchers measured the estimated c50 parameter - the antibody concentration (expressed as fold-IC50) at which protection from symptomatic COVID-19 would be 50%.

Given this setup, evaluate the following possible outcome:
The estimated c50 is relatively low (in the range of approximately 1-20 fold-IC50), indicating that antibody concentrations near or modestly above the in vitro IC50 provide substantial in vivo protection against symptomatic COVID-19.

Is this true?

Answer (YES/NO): NO